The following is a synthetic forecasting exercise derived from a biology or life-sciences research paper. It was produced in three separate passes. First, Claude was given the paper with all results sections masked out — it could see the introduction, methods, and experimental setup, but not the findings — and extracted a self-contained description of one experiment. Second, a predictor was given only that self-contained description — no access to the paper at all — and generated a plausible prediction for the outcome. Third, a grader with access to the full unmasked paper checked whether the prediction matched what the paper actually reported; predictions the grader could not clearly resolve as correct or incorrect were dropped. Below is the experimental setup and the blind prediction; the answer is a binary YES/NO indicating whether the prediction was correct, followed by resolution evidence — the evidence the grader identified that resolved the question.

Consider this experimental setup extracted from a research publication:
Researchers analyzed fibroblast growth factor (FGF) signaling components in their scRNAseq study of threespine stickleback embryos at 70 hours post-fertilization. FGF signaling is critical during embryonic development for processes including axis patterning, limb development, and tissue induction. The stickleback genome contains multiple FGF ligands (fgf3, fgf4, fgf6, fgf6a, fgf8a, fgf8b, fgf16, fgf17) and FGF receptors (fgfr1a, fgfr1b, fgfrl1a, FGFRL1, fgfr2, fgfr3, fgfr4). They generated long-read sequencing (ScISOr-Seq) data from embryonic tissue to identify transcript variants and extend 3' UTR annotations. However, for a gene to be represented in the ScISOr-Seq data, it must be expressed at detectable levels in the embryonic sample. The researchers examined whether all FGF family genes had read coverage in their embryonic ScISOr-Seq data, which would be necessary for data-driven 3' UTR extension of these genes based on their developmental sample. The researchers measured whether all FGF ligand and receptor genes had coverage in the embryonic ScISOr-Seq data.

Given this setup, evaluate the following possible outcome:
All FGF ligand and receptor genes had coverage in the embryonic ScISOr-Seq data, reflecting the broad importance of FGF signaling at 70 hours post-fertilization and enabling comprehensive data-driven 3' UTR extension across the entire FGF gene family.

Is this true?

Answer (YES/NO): NO